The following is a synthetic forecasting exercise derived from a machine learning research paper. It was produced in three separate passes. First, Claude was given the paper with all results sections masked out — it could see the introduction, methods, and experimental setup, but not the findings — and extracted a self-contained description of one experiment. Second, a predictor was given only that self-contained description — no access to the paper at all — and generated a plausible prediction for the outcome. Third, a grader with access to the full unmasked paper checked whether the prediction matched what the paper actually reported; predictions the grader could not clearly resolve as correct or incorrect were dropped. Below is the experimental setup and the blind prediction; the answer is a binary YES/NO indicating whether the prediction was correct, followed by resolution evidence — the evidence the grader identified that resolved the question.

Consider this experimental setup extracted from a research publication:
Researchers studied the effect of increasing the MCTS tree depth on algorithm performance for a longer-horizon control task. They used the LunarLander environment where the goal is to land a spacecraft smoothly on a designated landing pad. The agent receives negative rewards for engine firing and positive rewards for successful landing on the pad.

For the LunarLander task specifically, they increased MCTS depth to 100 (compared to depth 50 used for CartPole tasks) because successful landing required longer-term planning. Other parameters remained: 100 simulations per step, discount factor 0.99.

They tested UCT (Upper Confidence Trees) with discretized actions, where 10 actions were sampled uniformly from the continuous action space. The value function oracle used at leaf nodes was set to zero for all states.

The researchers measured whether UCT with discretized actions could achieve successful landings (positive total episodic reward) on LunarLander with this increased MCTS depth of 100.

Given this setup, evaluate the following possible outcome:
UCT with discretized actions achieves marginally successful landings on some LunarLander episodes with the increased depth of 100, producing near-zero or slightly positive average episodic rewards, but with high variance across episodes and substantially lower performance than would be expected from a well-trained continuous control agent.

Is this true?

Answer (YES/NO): NO